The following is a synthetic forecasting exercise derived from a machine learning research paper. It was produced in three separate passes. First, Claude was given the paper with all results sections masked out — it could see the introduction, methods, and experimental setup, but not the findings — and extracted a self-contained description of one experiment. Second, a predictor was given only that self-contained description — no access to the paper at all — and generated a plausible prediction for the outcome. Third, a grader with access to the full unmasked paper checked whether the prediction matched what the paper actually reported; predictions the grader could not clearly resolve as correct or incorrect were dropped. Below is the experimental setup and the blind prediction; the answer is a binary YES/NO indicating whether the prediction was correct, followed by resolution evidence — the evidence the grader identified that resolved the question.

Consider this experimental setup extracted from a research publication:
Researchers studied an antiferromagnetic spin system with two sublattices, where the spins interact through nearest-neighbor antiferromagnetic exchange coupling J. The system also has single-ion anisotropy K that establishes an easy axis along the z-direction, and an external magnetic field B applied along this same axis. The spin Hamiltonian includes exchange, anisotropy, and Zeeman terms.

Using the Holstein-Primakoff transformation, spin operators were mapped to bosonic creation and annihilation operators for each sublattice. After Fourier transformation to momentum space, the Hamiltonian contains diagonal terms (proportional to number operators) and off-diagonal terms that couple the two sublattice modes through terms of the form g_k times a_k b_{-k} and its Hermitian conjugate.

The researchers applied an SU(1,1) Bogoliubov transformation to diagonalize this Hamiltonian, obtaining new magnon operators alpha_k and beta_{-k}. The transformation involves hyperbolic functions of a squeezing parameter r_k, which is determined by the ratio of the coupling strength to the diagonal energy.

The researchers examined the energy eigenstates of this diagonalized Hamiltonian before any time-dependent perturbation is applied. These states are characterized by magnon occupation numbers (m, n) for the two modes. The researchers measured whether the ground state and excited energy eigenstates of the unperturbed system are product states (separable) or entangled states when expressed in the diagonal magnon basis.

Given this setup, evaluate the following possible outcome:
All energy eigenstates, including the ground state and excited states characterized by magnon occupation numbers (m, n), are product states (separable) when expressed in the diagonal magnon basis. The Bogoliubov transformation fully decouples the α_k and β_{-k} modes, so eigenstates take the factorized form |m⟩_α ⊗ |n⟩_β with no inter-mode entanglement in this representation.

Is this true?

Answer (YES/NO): YES